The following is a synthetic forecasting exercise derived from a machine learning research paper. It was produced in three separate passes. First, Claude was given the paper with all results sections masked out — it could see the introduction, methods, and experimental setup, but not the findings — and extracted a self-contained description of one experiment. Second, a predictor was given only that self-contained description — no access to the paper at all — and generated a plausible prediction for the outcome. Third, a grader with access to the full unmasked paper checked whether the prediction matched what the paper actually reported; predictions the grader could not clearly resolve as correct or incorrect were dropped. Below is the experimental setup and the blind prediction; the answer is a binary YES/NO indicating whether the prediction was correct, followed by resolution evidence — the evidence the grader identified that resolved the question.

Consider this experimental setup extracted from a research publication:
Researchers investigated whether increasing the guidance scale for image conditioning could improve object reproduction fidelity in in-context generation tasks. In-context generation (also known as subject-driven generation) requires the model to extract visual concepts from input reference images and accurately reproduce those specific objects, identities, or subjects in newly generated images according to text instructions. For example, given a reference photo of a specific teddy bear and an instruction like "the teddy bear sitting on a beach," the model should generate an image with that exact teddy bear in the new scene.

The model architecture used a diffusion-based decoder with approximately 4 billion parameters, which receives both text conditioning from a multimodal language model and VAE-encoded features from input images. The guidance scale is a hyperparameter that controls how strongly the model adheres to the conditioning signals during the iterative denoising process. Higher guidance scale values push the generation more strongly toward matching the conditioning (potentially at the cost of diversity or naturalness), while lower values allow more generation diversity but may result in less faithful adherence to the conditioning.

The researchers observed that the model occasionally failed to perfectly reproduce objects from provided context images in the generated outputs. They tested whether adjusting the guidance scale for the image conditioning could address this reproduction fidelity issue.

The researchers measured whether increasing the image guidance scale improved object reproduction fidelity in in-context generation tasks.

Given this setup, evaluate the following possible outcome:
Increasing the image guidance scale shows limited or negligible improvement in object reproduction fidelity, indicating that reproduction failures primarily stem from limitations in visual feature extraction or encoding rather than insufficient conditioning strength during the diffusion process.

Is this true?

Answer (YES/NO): NO